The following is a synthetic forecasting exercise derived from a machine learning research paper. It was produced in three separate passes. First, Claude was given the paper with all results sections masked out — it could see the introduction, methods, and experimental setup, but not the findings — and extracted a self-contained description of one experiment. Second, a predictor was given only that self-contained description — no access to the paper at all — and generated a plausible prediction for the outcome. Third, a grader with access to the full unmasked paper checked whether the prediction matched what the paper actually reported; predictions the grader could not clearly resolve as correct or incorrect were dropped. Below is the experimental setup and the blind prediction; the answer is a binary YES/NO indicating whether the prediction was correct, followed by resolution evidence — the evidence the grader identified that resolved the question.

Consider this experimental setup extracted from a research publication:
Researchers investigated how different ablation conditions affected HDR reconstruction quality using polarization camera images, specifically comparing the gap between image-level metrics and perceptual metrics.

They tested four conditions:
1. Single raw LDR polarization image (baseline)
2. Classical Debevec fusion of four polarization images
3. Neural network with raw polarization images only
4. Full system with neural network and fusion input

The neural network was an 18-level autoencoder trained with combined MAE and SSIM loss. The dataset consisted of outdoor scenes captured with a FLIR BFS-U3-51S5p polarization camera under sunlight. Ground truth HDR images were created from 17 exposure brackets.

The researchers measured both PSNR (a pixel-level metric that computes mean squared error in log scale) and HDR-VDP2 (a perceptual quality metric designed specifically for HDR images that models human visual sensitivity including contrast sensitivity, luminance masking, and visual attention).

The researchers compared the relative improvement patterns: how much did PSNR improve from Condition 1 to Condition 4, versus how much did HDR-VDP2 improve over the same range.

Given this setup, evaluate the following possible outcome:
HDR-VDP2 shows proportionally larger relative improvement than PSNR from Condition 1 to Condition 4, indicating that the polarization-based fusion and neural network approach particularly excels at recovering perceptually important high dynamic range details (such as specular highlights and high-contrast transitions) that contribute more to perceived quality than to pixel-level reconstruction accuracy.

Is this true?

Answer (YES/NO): NO